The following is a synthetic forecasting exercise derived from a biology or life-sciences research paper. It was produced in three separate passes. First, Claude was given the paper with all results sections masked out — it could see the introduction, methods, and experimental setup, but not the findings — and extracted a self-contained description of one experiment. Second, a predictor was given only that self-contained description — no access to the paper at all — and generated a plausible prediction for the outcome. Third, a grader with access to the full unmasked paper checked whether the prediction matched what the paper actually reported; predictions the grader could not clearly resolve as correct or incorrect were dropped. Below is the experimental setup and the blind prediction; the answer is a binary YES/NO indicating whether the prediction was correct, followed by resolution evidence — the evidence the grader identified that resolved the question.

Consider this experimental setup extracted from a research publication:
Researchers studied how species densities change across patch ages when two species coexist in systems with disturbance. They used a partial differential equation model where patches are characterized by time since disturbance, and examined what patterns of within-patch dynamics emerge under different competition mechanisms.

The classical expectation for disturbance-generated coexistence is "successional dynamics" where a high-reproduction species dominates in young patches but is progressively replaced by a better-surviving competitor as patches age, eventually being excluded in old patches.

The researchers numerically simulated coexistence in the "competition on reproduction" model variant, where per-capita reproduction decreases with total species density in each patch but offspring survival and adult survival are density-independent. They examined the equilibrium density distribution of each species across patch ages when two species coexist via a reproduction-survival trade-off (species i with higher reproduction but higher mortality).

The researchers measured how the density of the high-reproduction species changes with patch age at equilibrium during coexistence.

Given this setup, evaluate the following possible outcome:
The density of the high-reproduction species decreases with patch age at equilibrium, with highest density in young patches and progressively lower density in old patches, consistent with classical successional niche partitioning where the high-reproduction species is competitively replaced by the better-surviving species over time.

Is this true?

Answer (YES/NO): NO